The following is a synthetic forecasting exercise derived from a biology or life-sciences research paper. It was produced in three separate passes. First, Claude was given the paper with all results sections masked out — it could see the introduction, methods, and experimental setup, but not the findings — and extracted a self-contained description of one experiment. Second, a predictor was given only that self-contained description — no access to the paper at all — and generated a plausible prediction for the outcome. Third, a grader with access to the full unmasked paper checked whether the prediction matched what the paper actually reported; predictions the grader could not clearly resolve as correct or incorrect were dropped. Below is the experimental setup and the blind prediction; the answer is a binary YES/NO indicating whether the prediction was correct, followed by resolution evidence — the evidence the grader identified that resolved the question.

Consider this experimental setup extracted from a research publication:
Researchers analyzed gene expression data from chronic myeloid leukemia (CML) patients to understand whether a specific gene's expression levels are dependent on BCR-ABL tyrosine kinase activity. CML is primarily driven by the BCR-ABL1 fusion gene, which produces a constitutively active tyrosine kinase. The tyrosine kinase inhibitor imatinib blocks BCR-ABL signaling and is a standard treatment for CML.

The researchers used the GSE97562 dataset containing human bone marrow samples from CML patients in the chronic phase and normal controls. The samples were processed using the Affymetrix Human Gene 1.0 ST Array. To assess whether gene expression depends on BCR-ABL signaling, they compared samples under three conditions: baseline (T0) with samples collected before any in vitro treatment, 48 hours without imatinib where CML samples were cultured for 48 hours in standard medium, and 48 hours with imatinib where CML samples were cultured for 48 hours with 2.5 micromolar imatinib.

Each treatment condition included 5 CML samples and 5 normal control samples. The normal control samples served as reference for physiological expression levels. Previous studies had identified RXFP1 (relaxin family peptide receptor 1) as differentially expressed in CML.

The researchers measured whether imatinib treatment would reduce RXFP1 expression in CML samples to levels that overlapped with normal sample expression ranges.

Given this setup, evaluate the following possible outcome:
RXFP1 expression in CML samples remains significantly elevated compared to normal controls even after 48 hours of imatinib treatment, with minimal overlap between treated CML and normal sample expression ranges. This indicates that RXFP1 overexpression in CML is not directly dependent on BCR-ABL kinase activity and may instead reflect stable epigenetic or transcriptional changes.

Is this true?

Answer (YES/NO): YES